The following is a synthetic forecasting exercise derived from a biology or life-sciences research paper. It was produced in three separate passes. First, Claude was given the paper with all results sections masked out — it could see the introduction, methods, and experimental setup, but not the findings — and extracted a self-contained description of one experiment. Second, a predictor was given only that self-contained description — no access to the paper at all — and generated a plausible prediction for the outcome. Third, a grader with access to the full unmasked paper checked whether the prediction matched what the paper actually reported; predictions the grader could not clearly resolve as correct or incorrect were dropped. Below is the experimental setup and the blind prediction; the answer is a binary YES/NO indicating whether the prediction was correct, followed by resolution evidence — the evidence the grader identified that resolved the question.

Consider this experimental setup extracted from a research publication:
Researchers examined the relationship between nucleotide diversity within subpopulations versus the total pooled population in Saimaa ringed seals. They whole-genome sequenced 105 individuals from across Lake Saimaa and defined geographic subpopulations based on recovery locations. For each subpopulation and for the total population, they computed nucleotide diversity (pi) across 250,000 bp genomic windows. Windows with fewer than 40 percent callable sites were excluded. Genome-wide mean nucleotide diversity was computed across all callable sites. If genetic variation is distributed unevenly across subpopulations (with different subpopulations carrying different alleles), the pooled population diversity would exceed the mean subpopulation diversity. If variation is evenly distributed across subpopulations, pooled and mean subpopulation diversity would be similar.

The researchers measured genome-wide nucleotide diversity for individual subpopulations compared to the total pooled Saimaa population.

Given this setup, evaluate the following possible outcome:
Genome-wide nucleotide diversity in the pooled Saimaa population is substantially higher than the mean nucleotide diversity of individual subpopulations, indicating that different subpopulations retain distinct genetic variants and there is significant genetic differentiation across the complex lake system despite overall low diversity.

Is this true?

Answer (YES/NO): YES